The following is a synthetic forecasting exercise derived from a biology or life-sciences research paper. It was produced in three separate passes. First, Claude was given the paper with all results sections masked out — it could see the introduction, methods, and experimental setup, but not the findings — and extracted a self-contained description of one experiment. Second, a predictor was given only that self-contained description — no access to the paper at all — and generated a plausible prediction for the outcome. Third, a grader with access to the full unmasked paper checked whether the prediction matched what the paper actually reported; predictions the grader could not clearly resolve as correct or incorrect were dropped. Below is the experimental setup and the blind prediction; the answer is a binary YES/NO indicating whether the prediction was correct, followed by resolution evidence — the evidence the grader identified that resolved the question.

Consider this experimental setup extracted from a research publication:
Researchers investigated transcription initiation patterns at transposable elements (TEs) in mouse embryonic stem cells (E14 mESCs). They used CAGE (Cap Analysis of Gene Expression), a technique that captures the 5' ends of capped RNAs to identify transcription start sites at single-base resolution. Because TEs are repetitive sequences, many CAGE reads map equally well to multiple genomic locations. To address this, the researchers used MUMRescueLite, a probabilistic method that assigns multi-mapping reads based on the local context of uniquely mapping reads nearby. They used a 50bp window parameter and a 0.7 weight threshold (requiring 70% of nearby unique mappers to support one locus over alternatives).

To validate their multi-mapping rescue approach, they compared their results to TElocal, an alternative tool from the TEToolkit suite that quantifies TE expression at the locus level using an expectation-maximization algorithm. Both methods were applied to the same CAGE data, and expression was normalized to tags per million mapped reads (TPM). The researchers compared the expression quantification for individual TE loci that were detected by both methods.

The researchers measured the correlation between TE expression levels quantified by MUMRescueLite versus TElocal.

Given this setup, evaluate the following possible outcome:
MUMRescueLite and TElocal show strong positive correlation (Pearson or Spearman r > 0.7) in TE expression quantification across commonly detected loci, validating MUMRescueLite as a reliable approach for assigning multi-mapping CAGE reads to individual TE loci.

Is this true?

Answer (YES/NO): YES